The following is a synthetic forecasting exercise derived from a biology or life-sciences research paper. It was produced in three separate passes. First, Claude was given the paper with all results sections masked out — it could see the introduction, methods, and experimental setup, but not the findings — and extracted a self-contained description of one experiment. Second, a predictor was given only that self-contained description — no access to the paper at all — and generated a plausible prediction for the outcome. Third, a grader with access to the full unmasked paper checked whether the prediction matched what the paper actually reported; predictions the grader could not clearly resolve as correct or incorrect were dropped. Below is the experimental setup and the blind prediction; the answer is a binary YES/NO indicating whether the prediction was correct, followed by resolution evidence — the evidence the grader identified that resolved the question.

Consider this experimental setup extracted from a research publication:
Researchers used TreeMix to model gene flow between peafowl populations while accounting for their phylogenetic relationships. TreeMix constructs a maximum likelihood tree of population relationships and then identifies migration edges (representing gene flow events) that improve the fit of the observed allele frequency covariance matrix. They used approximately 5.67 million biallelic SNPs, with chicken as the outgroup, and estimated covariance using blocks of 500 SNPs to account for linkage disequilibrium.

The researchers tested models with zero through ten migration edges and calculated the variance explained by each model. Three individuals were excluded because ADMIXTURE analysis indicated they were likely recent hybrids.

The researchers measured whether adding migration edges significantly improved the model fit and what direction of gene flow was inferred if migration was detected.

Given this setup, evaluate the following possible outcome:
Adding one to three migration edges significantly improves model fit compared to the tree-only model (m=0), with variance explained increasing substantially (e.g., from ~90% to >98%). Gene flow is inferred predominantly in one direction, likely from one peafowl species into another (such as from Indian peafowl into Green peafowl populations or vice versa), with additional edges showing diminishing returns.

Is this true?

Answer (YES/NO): NO